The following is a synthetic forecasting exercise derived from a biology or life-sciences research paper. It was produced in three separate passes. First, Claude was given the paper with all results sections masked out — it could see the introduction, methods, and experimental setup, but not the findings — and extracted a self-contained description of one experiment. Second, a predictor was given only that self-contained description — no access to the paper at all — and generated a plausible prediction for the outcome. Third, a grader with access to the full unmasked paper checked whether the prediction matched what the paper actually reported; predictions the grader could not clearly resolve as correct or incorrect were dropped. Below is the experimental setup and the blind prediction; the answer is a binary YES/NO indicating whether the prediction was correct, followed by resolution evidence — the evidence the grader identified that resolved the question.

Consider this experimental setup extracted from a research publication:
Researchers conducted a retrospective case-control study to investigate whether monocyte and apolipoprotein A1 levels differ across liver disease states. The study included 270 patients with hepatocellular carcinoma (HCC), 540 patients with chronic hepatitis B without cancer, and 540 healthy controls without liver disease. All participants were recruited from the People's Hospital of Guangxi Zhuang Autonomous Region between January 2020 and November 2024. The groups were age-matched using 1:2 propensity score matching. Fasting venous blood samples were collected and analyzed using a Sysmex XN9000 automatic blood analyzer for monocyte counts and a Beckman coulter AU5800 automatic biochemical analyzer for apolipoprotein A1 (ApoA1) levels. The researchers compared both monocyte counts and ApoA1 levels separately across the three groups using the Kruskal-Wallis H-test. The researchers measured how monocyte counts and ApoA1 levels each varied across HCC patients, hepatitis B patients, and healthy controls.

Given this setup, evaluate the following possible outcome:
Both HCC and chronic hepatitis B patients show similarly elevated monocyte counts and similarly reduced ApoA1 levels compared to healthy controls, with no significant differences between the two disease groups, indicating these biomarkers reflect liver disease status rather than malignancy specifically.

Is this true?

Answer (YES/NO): NO